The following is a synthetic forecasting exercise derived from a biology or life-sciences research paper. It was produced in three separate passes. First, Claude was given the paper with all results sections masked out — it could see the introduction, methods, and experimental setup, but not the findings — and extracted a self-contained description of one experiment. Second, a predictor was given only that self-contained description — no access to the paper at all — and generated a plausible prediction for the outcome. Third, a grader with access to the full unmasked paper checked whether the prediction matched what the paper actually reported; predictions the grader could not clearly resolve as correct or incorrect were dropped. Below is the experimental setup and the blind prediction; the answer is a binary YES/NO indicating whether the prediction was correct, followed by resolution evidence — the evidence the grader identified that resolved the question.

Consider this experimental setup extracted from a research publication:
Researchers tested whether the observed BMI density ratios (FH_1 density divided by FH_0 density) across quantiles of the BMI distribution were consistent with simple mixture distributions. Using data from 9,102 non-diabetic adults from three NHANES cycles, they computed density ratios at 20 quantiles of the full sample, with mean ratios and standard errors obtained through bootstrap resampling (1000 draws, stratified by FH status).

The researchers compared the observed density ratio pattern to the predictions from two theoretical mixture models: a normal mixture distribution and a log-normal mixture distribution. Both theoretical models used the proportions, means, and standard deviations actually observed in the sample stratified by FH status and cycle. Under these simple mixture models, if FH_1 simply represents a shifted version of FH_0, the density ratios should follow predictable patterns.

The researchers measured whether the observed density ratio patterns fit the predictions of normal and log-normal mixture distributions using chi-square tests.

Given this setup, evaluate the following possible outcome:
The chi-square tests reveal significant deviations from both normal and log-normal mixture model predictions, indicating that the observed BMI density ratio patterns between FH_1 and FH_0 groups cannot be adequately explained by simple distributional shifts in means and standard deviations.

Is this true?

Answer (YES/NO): YES